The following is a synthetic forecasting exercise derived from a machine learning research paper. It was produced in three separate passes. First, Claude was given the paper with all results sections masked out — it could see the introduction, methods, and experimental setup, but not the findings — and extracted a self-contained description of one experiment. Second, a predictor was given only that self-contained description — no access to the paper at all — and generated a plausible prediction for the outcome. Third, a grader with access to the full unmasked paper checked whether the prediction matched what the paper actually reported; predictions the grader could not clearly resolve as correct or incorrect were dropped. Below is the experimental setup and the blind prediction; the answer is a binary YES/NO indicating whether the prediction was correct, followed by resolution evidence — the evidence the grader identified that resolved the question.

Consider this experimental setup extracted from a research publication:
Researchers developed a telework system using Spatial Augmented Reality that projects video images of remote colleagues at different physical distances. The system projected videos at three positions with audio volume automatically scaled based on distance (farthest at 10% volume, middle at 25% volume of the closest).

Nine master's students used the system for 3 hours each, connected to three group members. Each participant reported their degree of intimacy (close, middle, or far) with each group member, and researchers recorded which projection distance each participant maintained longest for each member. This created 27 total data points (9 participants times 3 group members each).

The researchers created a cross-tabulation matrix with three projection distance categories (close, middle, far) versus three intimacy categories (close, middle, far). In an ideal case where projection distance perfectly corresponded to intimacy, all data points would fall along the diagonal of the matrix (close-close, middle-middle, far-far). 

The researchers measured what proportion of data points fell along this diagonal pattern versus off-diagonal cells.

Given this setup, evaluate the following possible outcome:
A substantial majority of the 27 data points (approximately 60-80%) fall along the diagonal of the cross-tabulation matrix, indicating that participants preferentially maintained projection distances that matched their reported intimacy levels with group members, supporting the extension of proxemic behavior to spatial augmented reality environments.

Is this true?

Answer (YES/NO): NO